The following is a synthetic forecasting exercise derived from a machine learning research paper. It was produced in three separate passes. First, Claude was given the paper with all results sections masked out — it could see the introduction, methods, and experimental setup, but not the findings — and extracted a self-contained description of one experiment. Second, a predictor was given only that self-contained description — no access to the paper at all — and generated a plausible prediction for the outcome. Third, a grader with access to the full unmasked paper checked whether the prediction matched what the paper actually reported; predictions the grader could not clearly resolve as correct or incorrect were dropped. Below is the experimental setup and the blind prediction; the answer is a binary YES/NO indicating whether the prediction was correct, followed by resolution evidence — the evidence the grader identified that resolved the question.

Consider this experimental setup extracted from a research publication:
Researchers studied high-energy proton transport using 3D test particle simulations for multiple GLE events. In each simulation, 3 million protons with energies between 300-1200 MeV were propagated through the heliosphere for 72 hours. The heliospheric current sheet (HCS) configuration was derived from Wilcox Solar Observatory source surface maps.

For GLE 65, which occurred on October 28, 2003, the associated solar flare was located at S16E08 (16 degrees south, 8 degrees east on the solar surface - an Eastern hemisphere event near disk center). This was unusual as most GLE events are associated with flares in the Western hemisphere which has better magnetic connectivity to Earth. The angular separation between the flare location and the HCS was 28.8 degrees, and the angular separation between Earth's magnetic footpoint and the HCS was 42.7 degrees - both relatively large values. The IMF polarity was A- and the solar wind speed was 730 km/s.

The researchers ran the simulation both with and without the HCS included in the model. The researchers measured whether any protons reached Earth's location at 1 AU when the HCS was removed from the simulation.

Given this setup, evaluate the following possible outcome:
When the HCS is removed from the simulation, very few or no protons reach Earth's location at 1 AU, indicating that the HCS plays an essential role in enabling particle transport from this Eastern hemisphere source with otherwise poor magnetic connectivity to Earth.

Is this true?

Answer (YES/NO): NO